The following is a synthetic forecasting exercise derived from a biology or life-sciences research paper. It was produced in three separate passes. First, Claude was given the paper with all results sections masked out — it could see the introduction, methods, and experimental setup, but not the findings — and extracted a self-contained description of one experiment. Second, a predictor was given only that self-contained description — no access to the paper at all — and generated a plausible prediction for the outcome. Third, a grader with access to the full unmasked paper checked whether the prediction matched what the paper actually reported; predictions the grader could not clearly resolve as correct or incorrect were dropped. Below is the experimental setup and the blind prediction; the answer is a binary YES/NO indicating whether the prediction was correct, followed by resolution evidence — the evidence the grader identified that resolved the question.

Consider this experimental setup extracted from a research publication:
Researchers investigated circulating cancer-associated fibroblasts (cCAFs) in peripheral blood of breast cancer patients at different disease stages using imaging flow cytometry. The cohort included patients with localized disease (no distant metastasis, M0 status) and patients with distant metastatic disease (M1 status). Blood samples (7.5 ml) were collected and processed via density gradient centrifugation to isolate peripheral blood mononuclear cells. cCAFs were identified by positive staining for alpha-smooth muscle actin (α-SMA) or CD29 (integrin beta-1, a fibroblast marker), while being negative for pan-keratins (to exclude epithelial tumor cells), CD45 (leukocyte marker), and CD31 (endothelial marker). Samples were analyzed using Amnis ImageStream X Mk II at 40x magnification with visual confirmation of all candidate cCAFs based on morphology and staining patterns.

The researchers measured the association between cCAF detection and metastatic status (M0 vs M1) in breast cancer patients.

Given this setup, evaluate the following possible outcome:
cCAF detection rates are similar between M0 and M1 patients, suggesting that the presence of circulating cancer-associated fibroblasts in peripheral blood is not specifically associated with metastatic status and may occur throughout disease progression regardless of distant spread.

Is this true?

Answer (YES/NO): NO